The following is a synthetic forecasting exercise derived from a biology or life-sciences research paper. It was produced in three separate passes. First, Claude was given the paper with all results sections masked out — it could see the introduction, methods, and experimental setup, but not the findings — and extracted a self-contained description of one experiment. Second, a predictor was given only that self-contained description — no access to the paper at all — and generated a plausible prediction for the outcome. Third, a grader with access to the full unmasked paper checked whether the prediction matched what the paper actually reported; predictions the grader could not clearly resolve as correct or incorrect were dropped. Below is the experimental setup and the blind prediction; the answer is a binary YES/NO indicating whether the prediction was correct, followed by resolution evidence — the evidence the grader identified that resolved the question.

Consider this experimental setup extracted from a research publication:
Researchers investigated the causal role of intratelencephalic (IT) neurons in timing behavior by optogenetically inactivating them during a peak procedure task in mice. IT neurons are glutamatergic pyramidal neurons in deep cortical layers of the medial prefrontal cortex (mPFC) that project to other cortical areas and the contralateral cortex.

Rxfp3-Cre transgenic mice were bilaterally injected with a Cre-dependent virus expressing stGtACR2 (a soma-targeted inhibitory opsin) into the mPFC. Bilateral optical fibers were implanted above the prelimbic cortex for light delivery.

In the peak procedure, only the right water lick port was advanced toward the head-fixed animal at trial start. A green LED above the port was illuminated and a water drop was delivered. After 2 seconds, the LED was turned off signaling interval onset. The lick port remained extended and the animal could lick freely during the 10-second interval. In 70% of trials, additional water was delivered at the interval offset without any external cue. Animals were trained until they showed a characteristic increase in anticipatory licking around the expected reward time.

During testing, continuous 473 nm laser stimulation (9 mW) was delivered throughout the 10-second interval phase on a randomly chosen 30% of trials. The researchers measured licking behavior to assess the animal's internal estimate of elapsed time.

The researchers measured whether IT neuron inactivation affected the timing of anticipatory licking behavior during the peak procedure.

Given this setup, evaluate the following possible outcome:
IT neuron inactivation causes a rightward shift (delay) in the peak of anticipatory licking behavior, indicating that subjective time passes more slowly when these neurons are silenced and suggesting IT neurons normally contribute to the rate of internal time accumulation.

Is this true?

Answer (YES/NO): NO